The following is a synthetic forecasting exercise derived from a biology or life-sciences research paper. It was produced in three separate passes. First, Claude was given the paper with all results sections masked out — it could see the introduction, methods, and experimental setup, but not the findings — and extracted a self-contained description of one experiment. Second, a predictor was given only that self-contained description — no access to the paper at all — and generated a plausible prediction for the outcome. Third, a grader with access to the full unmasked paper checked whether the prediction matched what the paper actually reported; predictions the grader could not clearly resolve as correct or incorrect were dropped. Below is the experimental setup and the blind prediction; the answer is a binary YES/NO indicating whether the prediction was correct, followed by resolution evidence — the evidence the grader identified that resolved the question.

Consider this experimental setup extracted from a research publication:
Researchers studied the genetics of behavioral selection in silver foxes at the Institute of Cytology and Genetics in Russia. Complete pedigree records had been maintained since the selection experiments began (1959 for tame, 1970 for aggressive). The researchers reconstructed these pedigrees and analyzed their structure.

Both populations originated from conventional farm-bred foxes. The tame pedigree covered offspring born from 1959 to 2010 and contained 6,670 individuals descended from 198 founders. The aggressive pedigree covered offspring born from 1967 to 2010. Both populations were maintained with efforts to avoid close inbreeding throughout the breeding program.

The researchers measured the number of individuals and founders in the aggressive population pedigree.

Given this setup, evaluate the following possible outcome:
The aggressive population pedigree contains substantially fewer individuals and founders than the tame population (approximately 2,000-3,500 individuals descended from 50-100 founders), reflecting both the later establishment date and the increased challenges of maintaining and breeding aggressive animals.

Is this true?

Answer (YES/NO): NO